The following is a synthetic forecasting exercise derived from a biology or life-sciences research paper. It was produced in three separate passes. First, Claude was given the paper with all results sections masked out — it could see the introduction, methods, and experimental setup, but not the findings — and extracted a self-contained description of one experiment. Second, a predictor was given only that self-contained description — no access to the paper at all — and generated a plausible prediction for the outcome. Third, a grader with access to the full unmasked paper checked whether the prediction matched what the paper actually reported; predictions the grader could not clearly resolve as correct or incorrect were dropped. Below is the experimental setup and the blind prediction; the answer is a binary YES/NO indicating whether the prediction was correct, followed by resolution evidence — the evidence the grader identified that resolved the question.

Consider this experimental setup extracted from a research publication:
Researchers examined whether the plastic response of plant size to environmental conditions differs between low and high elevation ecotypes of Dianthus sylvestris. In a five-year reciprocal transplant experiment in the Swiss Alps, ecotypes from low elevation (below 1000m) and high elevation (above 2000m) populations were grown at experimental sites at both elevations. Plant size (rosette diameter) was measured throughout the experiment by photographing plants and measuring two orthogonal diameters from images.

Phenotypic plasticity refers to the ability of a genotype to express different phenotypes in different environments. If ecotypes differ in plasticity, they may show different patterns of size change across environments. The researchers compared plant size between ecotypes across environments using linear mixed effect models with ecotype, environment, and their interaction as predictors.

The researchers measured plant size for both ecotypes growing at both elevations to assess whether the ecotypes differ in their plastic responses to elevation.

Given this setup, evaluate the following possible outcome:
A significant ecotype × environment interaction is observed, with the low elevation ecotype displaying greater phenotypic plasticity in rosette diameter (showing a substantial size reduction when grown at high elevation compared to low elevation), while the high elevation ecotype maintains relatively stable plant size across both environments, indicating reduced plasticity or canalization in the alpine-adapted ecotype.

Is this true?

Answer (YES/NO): YES